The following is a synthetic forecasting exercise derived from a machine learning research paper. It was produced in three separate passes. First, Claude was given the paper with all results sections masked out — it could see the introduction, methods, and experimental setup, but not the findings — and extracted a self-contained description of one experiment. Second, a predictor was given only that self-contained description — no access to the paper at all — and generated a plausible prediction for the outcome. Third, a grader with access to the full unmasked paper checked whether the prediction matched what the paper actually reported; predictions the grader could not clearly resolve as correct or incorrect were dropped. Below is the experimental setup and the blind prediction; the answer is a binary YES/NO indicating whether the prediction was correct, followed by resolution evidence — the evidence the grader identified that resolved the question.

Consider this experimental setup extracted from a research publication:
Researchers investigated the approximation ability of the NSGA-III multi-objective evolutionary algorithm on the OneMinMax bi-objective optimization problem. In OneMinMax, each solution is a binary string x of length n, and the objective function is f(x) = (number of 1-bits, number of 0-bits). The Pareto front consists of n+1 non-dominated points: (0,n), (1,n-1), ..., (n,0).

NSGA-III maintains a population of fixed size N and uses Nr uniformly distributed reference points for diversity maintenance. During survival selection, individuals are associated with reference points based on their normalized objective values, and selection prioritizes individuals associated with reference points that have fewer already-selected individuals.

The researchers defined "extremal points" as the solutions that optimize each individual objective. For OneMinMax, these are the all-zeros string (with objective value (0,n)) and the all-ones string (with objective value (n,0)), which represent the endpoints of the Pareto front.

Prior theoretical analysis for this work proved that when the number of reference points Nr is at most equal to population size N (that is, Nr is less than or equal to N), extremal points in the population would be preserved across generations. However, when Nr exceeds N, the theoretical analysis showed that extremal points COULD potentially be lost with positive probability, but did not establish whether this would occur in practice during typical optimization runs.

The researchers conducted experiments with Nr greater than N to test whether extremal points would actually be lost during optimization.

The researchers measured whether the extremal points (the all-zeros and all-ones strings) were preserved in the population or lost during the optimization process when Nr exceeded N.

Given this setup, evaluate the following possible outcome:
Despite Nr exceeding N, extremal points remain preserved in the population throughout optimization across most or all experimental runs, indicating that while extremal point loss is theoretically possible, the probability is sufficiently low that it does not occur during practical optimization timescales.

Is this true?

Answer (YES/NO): NO